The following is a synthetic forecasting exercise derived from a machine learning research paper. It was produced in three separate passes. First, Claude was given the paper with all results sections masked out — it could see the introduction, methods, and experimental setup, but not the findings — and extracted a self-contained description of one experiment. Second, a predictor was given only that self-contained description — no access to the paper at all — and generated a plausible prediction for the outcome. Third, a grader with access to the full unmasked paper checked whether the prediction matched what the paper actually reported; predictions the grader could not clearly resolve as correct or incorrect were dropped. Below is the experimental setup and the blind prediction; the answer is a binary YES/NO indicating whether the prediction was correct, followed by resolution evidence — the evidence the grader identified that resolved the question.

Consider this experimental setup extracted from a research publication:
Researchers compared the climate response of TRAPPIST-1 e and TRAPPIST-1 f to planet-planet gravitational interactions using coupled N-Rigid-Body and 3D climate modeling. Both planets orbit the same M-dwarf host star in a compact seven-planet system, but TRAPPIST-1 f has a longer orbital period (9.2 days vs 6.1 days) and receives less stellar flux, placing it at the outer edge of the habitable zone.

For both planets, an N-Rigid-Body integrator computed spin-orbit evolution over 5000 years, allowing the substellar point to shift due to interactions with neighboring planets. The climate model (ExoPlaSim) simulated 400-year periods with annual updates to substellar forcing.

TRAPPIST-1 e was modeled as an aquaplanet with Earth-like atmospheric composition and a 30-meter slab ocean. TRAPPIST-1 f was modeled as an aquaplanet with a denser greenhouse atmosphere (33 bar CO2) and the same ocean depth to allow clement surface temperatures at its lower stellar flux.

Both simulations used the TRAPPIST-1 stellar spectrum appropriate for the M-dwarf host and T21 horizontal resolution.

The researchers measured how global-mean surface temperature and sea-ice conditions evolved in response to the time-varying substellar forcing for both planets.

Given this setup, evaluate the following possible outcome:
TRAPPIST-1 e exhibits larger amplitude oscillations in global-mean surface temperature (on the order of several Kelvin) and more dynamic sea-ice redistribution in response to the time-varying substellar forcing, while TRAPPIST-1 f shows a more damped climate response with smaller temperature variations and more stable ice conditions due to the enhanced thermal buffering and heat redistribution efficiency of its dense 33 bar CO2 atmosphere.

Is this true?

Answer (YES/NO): NO